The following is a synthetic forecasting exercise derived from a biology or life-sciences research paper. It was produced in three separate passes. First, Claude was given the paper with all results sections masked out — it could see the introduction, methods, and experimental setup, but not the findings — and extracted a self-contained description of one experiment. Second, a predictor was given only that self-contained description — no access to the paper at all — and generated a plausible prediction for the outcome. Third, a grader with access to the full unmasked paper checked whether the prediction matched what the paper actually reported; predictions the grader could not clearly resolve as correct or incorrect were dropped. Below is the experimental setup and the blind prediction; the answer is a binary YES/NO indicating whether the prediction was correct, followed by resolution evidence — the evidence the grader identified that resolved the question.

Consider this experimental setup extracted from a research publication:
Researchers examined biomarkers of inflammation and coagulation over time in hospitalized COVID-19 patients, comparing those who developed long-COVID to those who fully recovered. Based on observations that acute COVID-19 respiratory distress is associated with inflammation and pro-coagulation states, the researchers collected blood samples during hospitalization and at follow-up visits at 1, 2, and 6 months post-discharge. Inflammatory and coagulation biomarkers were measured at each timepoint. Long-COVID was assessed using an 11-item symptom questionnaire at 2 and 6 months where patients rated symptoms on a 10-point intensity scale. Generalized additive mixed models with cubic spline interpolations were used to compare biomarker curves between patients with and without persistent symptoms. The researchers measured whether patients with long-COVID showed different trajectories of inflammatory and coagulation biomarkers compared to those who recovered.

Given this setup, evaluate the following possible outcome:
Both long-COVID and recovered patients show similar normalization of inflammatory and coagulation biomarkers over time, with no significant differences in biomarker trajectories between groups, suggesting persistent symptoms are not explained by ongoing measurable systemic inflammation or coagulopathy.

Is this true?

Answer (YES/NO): NO